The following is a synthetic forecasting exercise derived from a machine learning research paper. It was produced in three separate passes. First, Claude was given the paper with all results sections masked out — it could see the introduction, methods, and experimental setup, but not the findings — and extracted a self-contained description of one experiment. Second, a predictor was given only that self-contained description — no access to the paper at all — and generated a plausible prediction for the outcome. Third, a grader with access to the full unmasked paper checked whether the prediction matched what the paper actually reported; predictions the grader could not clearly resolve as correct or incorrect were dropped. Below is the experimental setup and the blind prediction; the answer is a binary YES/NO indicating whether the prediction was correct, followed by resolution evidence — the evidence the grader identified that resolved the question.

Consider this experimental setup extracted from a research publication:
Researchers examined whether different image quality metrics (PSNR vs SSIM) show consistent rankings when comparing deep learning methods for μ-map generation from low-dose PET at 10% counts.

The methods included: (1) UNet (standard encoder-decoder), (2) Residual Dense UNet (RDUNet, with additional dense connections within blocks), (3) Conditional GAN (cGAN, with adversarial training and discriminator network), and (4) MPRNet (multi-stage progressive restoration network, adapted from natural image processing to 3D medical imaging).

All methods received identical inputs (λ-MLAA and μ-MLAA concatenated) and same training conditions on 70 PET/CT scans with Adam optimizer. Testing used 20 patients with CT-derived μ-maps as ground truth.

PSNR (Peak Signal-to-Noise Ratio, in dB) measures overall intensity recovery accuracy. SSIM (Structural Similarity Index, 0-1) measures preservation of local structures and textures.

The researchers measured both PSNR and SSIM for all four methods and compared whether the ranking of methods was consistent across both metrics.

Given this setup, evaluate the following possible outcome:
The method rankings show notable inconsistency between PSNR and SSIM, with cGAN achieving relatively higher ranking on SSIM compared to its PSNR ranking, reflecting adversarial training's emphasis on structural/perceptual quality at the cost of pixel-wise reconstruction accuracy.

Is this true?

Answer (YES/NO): NO